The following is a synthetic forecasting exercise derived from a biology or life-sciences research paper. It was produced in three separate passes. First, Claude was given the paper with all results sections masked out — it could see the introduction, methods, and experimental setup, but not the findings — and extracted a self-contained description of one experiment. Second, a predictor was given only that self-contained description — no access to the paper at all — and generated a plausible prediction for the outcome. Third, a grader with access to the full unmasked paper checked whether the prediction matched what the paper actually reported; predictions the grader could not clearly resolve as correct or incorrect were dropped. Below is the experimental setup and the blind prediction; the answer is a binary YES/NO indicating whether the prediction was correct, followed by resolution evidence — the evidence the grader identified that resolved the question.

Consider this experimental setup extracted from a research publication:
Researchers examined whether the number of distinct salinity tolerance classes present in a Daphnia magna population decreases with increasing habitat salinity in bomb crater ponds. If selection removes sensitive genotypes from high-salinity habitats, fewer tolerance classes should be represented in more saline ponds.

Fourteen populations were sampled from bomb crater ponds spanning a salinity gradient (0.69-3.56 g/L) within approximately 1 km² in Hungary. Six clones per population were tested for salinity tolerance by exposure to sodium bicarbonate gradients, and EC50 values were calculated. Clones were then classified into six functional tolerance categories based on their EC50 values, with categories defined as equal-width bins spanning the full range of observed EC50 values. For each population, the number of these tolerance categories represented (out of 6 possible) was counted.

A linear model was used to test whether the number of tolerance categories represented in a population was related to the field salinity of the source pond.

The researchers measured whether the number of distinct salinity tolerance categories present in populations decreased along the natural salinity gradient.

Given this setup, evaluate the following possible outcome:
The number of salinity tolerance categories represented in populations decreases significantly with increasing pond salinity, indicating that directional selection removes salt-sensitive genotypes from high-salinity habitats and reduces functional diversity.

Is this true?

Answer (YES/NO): NO